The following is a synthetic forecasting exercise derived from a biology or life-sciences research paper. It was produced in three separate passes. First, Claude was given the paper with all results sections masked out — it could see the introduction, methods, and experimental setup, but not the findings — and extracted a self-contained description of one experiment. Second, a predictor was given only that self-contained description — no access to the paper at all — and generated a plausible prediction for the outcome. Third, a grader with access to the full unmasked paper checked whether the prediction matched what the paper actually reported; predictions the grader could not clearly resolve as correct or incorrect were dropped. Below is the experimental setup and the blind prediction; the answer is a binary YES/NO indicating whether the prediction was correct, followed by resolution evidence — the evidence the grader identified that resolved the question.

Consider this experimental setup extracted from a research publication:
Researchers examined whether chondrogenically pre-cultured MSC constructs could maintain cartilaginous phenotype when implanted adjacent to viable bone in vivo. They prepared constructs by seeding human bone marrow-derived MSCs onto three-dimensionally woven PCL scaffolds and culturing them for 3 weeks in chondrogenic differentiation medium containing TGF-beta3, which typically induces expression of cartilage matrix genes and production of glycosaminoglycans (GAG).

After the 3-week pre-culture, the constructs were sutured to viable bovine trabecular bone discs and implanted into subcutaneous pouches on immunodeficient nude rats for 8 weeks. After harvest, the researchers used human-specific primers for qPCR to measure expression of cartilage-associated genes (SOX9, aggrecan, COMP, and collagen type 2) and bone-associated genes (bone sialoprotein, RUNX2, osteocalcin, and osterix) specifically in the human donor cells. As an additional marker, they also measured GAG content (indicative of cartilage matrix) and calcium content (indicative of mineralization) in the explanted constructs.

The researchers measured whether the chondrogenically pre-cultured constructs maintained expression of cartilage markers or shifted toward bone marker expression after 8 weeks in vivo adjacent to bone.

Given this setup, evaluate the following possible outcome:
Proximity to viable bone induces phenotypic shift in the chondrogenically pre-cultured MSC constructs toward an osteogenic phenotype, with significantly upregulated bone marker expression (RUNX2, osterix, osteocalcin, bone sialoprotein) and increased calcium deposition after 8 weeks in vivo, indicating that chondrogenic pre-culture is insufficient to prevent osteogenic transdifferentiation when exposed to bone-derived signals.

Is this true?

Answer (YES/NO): NO